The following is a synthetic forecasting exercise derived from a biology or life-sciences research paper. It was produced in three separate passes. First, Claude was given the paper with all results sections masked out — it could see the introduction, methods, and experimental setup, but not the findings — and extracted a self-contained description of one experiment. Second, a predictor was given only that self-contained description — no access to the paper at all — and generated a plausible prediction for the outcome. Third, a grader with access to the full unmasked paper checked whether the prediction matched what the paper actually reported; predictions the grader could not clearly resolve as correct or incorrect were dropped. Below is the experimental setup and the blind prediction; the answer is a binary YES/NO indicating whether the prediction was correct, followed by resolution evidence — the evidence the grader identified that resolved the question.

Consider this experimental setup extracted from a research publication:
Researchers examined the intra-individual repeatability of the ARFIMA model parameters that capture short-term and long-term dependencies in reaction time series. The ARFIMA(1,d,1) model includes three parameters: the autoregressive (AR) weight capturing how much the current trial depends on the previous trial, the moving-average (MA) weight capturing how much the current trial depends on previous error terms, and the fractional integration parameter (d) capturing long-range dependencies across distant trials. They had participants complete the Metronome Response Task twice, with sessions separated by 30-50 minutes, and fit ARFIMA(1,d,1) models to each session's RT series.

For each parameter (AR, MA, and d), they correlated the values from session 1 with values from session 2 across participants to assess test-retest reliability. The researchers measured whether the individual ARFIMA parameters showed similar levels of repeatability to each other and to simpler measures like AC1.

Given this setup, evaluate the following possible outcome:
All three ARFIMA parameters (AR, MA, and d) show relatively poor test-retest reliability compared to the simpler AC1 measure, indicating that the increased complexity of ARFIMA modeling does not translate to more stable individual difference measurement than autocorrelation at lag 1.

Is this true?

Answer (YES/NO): YES